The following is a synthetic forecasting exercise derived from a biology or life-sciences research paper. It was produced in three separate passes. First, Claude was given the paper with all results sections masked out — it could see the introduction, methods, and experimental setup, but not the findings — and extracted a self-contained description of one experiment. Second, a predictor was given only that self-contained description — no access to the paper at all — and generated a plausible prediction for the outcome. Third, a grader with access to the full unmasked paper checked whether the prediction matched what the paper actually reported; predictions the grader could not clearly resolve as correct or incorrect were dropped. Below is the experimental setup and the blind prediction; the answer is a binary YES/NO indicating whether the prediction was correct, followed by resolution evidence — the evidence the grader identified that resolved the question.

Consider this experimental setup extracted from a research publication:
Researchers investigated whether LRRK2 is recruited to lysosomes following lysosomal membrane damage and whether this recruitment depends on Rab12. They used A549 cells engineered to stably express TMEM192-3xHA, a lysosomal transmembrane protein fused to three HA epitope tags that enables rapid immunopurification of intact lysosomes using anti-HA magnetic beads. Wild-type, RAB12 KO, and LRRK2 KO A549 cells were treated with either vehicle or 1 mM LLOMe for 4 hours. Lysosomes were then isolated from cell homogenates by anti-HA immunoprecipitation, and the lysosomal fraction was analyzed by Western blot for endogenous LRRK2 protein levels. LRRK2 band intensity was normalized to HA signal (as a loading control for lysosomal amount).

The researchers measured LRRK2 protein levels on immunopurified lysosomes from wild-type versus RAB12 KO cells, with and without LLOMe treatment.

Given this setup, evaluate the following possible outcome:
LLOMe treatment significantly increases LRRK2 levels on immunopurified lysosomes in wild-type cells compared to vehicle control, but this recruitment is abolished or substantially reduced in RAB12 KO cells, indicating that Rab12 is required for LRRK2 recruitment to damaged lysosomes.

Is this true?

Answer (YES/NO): YES